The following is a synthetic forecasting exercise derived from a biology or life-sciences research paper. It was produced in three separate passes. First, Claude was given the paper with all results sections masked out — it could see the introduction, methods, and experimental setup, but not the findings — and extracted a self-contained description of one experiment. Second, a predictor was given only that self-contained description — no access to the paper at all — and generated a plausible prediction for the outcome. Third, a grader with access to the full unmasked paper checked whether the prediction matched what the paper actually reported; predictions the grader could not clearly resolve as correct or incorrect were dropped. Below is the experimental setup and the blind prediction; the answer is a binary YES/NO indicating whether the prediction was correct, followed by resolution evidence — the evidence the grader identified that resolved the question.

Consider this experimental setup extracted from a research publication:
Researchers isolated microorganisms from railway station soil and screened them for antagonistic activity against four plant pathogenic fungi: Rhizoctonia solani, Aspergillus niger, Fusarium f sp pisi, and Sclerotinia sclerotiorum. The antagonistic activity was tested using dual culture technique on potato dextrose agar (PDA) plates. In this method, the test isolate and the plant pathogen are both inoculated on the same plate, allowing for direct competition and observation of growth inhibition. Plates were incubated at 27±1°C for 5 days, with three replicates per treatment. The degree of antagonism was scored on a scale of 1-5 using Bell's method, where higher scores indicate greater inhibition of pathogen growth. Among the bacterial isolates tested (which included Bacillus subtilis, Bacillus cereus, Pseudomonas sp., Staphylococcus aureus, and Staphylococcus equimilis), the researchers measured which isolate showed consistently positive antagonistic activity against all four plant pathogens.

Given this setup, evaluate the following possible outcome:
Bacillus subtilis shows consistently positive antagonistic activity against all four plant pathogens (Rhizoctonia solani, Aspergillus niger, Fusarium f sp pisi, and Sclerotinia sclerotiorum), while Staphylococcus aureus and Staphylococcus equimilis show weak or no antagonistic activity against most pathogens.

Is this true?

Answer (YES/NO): NO